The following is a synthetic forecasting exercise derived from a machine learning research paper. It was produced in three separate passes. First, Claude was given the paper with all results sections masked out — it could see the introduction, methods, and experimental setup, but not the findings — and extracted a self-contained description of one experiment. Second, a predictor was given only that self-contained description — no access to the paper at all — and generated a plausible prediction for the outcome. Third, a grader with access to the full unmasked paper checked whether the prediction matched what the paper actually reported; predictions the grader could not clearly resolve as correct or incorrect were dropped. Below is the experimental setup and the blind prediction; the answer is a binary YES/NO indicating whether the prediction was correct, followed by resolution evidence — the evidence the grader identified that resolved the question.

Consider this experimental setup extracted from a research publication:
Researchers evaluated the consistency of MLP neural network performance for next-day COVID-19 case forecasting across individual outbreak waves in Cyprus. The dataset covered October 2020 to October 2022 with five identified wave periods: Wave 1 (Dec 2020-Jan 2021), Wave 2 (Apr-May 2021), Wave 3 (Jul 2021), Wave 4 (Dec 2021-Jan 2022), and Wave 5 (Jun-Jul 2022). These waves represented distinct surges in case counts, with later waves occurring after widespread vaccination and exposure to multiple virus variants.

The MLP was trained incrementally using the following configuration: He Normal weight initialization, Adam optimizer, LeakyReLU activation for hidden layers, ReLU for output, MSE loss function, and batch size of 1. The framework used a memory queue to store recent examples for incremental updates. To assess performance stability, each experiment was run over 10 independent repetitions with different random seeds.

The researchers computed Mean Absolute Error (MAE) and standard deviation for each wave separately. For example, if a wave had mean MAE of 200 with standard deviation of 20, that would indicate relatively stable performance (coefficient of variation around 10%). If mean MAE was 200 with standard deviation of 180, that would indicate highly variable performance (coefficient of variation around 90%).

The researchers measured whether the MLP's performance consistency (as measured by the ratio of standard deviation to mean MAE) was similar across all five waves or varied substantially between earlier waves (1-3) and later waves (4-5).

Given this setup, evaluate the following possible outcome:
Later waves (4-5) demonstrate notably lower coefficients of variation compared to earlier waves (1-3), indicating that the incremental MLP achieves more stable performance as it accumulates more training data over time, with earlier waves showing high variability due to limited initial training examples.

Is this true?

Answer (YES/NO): YES